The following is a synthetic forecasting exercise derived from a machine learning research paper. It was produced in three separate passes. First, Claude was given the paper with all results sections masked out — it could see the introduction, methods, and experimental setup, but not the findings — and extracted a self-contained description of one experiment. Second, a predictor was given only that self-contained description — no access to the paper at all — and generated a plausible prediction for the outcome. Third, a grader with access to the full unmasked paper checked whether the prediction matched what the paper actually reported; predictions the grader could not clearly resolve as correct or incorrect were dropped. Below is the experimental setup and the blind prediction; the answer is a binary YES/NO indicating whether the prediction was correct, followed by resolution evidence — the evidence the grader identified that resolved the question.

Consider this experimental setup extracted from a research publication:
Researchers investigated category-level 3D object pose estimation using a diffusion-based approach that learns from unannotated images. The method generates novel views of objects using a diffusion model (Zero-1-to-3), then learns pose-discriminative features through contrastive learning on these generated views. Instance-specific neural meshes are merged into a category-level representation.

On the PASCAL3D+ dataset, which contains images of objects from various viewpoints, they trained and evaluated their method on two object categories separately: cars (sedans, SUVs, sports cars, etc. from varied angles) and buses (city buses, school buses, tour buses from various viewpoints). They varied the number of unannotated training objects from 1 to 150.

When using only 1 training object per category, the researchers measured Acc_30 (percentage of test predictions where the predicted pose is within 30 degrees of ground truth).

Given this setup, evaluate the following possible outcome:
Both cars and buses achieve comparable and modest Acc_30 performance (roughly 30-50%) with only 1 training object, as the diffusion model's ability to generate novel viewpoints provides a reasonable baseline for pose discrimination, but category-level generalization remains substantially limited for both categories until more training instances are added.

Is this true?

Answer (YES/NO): NO